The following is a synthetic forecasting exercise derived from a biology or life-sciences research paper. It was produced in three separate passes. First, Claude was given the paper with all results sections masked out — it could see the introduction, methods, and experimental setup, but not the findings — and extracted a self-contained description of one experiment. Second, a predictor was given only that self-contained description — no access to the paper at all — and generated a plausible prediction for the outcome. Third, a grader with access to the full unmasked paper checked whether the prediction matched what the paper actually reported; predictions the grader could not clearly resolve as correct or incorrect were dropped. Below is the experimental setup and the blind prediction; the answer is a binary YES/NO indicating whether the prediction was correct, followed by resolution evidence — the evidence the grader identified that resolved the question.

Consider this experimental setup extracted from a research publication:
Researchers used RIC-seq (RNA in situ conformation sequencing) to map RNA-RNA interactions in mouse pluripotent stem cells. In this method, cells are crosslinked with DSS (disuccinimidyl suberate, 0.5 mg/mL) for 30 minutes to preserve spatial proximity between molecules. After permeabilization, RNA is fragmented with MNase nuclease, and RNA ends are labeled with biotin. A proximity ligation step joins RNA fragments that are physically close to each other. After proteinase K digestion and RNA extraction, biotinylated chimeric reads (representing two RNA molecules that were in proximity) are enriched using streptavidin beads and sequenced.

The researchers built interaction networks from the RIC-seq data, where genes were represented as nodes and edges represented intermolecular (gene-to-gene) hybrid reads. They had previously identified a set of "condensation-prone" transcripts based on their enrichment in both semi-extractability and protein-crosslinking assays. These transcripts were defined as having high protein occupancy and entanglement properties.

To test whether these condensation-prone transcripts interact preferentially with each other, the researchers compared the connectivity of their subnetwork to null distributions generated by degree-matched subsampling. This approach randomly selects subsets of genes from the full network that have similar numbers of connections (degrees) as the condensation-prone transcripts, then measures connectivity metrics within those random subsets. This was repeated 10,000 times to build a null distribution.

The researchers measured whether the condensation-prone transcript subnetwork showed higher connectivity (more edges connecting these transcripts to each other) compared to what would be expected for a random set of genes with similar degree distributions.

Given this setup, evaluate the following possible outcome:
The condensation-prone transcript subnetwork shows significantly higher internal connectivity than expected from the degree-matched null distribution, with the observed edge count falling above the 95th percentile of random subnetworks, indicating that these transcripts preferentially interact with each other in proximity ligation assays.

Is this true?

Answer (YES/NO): YES